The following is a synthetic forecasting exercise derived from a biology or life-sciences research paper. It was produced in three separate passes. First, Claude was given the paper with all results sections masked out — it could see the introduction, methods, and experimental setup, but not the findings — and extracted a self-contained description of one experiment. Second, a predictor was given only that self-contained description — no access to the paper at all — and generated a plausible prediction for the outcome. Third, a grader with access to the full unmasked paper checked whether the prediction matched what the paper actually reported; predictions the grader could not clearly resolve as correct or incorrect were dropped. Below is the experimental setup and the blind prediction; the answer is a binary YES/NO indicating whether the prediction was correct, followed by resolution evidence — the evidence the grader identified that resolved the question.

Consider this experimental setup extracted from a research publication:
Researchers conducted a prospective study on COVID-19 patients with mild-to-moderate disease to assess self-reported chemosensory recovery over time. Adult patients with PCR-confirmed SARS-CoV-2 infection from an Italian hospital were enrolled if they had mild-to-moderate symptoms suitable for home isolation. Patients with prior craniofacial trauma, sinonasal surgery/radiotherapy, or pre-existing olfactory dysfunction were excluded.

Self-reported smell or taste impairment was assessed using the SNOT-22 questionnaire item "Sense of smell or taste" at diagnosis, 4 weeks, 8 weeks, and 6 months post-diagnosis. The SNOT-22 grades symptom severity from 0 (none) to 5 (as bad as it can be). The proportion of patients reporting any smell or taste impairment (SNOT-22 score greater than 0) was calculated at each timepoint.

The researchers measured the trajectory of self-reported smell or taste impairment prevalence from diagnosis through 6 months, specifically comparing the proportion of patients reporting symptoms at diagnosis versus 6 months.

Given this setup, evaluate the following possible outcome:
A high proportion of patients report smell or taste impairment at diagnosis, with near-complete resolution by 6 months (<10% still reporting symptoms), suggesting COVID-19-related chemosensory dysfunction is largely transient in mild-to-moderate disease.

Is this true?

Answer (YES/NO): NO